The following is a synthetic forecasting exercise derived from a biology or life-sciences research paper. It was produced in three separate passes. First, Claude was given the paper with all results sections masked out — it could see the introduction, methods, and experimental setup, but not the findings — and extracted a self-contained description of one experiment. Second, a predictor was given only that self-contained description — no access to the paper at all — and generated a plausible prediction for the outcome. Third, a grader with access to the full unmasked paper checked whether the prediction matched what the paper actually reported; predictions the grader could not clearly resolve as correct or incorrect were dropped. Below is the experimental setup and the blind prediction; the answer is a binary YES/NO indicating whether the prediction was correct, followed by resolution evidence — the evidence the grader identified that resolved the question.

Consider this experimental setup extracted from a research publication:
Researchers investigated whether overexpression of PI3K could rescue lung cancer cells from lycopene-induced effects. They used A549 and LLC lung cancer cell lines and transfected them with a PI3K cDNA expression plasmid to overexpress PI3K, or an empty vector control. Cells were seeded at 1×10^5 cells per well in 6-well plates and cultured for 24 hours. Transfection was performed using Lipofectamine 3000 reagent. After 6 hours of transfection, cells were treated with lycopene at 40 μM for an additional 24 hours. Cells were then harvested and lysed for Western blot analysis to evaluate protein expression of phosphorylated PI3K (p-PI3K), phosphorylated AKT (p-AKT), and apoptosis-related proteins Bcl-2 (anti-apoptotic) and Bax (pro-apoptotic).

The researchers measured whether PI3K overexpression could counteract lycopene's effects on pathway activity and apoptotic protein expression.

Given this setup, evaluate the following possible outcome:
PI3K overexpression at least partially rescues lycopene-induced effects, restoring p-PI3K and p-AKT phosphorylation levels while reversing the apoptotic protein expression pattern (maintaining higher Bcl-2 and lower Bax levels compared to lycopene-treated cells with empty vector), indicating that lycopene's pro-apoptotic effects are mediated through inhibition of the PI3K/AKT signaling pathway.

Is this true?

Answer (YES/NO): NO